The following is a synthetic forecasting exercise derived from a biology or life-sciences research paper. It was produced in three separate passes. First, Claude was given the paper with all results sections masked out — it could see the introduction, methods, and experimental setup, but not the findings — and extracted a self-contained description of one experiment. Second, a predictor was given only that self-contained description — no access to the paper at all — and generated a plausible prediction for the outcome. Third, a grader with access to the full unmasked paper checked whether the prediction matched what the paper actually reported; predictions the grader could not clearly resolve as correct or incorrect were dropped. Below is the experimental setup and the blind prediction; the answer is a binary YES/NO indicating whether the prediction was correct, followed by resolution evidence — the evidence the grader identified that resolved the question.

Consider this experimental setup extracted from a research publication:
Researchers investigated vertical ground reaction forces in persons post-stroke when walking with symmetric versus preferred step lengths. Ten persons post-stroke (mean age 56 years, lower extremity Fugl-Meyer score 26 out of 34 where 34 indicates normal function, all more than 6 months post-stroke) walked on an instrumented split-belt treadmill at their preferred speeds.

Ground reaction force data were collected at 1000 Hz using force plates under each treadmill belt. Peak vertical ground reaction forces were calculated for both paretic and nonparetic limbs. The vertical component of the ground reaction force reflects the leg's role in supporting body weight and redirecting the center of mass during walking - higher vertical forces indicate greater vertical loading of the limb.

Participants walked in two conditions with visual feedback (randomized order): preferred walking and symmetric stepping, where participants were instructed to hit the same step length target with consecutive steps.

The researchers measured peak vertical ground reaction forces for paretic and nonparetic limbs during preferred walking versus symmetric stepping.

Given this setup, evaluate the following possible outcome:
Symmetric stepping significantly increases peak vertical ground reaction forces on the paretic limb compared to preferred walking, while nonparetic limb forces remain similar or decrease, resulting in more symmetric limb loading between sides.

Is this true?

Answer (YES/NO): NO